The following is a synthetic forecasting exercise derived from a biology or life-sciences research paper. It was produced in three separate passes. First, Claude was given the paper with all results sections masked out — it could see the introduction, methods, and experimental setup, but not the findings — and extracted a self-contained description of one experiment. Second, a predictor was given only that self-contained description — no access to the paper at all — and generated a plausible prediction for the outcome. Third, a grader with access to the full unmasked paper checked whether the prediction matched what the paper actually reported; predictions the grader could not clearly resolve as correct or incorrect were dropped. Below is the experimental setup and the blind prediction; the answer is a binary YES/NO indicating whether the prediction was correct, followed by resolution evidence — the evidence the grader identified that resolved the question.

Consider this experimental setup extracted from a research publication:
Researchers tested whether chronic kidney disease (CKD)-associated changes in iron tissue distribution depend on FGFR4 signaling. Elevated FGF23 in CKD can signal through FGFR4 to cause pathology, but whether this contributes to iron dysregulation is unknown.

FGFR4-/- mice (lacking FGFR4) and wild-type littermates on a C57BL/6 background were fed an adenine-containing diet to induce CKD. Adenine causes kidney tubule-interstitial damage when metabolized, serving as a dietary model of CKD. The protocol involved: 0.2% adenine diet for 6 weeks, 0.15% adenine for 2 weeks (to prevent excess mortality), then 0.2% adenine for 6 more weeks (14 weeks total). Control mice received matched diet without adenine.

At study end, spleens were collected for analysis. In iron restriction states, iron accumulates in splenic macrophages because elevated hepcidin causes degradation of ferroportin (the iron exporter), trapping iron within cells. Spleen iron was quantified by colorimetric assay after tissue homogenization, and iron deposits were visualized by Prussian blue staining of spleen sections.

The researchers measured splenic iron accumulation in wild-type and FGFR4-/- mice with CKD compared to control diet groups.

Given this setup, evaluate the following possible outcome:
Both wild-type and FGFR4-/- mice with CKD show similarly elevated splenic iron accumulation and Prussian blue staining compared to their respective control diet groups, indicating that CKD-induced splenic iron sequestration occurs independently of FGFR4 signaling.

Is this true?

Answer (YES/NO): YES